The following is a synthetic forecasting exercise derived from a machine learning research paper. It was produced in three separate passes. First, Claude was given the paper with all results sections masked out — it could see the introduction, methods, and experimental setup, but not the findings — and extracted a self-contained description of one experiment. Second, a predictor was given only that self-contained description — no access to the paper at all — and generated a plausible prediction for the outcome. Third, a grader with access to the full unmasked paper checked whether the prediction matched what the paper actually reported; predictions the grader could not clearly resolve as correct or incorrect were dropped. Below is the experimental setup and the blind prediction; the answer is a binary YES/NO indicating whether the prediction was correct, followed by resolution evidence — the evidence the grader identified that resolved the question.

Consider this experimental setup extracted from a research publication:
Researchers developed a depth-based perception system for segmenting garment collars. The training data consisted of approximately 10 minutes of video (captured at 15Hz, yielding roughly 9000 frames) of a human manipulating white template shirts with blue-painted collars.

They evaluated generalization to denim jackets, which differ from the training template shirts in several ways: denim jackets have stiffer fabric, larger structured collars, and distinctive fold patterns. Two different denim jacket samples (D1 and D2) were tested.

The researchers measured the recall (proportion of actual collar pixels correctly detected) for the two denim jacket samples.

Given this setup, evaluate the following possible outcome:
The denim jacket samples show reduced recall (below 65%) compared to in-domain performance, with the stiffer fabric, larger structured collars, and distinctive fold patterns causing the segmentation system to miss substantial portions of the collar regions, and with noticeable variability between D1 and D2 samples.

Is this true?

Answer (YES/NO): NO